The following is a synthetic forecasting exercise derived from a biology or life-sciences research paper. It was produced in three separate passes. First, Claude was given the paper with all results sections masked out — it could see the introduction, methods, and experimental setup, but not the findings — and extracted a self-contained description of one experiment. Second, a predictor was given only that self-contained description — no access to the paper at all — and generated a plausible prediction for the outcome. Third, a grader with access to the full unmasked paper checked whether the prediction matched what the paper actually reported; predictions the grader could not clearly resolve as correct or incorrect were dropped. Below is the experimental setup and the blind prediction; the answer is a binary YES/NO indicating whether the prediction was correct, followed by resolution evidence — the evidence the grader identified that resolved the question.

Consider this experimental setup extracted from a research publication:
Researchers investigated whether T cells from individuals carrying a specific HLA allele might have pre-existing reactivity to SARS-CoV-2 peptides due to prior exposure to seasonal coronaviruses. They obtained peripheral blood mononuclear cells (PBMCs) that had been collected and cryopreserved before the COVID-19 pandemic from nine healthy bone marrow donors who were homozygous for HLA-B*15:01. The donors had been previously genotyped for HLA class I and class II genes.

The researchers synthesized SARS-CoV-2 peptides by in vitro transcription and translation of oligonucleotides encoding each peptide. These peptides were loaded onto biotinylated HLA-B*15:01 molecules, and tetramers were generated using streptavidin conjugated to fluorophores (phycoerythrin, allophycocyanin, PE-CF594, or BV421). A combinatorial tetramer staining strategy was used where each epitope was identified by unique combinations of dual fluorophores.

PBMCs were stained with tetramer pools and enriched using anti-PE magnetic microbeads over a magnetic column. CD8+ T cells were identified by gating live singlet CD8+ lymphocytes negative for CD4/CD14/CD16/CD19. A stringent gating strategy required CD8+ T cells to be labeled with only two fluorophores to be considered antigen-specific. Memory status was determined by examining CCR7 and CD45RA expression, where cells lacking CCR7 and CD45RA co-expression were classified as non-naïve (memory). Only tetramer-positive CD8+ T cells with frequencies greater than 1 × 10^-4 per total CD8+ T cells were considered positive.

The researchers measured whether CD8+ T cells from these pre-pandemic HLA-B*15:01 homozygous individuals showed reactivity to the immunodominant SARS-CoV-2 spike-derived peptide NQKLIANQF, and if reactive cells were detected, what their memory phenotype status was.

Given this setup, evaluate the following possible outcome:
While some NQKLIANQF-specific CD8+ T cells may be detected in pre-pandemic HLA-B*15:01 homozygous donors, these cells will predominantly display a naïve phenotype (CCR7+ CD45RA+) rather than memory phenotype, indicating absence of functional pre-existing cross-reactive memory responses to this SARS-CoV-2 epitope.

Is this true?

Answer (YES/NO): NO